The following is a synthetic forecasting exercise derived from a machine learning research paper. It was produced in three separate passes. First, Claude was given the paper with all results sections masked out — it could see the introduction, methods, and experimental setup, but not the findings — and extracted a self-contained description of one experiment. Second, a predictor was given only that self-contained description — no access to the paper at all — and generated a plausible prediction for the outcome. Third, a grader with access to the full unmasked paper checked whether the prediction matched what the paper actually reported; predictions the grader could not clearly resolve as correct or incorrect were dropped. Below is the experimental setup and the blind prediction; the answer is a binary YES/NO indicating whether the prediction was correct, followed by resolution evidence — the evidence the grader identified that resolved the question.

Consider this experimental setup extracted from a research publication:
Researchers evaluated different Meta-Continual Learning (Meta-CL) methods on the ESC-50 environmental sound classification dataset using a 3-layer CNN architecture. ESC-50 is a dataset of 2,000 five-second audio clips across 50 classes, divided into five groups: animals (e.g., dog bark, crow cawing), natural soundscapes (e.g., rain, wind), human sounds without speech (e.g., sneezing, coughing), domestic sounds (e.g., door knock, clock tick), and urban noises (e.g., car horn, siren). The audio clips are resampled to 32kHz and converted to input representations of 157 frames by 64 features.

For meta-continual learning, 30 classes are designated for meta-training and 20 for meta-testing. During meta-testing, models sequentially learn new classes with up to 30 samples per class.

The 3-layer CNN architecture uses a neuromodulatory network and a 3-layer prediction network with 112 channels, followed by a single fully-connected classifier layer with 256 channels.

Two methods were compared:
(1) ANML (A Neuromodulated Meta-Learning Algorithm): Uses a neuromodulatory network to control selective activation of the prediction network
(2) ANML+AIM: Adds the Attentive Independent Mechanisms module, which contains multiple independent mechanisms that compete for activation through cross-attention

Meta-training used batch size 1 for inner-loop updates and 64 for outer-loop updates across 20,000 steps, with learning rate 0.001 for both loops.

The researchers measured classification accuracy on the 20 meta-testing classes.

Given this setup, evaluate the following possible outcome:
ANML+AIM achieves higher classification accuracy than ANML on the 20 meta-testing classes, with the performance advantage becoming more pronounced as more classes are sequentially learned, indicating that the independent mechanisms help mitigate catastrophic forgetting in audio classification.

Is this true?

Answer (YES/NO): NO